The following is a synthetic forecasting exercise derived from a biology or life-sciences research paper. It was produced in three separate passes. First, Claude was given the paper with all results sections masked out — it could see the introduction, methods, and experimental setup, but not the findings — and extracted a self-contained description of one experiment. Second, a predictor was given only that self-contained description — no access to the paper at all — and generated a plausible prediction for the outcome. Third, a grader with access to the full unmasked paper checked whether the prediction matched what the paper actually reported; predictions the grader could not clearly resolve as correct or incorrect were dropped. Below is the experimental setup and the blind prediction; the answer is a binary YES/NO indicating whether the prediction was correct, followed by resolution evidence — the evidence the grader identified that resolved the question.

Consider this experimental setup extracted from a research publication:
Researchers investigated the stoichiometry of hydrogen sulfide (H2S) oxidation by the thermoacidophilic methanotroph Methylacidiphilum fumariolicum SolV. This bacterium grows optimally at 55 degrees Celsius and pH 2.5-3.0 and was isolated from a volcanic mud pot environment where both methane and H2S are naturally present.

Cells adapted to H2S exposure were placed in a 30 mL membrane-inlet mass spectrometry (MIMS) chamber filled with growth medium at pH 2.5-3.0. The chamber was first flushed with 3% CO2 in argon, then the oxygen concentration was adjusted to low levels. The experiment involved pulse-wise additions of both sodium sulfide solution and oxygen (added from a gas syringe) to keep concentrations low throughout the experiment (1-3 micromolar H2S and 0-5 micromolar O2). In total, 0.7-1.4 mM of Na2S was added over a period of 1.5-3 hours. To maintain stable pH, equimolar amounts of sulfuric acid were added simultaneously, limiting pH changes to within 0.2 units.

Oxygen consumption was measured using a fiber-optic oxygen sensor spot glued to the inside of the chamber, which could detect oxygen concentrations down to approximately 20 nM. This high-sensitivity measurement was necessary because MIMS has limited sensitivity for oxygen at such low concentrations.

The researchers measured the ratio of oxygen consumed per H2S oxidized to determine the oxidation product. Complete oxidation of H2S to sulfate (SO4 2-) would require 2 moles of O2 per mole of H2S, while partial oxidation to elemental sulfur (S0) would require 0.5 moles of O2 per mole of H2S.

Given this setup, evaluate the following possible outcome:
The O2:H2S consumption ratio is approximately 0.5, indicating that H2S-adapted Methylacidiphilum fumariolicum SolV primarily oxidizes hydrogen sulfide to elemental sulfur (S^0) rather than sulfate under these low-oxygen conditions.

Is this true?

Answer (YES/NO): YES